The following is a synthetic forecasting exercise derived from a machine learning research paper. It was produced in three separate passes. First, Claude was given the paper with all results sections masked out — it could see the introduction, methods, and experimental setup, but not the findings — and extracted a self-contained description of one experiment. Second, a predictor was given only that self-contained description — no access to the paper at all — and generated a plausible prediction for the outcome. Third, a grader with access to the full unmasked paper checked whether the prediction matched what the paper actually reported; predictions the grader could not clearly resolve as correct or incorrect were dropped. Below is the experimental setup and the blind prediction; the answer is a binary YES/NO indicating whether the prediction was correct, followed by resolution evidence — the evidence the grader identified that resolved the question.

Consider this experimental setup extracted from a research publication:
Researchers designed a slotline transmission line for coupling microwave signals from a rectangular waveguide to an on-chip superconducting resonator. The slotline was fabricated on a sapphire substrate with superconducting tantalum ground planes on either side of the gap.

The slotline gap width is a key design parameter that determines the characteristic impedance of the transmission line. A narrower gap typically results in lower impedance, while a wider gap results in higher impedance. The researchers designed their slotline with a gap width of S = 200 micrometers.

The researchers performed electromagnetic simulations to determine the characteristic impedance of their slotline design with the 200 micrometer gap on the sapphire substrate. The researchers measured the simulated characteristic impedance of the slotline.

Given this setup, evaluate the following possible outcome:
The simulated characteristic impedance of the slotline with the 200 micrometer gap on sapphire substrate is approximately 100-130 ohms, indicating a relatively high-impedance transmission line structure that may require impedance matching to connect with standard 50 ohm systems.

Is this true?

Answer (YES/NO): YES